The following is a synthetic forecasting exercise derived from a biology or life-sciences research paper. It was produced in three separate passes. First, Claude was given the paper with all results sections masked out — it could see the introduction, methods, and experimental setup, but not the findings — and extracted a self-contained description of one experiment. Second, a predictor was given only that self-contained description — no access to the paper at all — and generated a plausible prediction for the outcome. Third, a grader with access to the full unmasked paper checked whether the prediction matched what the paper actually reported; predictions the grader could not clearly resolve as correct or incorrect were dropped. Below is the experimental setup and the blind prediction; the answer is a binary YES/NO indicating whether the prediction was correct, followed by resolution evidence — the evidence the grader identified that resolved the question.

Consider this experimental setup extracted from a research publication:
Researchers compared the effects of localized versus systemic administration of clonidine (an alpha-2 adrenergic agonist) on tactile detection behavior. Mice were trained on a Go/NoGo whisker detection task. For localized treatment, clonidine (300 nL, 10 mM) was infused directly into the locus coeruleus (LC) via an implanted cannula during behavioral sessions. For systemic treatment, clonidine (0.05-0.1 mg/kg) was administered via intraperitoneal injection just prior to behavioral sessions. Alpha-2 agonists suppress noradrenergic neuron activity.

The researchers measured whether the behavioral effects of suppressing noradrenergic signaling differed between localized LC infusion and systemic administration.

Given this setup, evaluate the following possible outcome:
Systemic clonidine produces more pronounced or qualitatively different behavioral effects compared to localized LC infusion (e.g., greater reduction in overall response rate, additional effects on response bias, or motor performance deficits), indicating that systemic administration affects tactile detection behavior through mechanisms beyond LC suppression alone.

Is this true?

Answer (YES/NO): NO